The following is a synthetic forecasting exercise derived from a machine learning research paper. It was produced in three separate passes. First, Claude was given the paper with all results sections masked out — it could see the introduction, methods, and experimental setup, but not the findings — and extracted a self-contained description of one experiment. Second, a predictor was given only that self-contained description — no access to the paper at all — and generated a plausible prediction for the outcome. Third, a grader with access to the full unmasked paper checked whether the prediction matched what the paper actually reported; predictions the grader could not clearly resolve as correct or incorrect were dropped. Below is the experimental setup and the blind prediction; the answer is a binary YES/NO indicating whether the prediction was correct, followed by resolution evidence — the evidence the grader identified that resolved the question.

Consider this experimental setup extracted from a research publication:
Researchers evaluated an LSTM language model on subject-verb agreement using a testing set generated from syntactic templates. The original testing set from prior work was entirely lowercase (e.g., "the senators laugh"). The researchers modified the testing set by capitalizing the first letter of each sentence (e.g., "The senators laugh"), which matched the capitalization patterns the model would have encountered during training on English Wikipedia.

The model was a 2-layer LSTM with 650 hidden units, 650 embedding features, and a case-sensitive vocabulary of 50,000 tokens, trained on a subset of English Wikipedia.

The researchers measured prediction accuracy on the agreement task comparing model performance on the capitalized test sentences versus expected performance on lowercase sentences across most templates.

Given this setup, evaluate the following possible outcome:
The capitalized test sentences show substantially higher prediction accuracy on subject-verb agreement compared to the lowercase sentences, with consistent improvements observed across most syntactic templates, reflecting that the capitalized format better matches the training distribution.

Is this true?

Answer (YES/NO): YES